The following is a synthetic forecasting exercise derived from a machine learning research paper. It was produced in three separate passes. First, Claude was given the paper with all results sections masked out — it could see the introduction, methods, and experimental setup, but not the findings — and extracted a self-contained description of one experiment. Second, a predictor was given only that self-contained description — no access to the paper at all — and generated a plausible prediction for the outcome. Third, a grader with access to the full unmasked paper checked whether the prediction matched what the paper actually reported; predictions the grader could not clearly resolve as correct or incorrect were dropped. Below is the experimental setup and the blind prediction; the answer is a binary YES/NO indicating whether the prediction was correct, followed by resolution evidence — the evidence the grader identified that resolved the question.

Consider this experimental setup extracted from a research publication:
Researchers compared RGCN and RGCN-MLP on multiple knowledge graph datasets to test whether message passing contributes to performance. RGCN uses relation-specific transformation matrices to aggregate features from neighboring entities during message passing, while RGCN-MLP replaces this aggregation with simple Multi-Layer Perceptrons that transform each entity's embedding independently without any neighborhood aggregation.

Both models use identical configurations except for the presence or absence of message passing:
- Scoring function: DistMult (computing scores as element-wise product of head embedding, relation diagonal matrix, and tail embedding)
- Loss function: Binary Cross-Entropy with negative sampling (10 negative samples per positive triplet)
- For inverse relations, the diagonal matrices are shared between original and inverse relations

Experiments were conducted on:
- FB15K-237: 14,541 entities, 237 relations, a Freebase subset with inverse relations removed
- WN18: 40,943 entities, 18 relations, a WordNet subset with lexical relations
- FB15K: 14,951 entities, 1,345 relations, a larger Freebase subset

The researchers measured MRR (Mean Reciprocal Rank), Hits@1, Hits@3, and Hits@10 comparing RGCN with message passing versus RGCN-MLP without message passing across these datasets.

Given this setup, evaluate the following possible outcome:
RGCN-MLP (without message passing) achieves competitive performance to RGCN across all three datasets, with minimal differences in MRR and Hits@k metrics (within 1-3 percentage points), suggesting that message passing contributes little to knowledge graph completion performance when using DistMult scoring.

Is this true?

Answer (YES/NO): YES